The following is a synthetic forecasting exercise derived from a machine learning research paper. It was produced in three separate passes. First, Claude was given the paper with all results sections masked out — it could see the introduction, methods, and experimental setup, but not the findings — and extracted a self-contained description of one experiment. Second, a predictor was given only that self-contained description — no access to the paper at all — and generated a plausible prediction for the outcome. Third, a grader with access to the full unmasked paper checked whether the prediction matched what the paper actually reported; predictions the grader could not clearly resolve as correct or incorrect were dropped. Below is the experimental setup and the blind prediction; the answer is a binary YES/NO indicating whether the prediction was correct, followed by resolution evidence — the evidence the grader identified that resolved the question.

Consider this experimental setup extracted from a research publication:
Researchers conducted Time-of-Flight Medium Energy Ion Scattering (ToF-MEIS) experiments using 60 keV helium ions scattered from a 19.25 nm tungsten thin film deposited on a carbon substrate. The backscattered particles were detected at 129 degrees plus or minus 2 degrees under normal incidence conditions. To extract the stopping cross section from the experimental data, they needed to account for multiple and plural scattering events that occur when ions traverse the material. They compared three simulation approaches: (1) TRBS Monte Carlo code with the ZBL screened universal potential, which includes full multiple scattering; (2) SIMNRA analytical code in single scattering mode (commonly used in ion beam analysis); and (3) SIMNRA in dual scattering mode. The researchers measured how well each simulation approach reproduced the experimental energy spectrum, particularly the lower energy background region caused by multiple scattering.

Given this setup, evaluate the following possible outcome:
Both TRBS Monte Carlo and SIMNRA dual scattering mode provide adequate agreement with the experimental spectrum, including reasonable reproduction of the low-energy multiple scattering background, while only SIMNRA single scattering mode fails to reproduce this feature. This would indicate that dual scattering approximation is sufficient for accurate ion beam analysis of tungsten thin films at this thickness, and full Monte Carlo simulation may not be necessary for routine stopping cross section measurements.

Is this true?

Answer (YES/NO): NO